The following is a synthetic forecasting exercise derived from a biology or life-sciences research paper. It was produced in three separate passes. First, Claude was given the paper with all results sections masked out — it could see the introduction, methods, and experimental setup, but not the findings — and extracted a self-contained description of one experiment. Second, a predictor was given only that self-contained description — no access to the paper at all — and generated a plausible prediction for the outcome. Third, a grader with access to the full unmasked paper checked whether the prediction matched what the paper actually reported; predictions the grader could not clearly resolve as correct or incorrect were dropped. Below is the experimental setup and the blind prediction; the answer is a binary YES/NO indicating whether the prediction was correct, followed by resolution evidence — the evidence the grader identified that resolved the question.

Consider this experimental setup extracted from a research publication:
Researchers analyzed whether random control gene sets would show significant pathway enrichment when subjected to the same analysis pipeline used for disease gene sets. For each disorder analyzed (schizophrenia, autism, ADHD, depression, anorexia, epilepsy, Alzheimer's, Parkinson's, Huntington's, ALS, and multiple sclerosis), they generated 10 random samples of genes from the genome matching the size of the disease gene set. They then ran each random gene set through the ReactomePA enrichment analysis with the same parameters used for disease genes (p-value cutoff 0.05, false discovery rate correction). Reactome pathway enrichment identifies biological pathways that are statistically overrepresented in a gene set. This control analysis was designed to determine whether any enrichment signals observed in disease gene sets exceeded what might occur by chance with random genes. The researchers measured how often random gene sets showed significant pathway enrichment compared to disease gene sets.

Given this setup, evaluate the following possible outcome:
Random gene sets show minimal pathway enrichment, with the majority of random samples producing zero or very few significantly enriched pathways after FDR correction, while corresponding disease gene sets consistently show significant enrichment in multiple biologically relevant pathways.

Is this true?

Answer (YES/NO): NO